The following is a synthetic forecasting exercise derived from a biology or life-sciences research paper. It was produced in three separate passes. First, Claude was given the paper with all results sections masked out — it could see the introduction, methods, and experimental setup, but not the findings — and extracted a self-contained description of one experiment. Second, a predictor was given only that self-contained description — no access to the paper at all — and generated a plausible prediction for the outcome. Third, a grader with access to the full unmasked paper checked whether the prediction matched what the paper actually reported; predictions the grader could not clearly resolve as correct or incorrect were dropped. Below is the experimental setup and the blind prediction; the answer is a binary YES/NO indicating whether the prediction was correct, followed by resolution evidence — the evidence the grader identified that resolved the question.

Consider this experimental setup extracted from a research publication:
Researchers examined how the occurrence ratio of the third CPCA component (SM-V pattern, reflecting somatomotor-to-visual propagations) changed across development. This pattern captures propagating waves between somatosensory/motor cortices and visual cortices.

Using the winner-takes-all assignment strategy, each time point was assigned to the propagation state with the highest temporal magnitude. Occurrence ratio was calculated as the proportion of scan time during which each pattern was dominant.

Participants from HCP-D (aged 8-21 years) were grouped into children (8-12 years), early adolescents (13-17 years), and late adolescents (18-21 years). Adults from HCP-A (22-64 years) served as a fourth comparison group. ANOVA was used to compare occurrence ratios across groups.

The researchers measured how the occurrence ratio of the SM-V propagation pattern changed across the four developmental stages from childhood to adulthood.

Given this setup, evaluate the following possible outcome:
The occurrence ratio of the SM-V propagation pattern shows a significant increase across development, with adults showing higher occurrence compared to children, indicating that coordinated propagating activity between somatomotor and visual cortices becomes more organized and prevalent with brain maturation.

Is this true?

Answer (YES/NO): NO